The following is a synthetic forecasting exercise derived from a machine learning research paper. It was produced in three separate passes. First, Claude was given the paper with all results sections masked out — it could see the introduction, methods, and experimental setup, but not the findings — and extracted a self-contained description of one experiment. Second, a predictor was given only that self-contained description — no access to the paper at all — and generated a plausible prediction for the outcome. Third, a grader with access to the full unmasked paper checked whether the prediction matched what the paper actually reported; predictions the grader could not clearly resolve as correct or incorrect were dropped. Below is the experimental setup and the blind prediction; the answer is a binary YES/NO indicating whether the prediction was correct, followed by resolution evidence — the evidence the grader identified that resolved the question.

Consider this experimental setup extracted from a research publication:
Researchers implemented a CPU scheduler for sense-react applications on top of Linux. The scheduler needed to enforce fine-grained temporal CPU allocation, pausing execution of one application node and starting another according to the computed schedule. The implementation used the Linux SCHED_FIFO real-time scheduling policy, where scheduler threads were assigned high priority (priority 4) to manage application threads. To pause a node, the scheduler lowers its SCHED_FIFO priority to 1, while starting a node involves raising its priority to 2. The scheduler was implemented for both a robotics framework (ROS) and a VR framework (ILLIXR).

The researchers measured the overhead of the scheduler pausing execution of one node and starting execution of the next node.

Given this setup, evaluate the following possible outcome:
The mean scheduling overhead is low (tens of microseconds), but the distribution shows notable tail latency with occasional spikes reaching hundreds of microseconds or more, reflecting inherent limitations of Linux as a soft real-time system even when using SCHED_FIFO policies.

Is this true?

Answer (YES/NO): NO